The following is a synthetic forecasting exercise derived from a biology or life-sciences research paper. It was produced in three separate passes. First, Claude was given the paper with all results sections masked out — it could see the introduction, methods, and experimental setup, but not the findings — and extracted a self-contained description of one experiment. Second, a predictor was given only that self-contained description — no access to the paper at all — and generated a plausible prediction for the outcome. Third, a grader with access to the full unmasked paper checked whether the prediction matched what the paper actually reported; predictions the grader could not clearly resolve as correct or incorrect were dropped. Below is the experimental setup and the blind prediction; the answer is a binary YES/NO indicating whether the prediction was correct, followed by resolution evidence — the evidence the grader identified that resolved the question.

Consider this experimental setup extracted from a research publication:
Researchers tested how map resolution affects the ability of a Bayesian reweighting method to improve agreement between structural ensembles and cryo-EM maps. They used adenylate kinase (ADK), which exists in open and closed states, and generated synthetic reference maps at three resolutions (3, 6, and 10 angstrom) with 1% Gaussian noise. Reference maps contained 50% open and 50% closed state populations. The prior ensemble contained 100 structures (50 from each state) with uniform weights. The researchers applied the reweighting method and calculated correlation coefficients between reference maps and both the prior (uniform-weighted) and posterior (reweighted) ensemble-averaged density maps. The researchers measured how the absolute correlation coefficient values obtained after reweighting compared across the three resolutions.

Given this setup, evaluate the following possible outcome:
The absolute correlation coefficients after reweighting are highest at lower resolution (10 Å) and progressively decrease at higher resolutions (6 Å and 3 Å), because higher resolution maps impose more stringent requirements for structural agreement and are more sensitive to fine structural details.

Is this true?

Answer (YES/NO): NO